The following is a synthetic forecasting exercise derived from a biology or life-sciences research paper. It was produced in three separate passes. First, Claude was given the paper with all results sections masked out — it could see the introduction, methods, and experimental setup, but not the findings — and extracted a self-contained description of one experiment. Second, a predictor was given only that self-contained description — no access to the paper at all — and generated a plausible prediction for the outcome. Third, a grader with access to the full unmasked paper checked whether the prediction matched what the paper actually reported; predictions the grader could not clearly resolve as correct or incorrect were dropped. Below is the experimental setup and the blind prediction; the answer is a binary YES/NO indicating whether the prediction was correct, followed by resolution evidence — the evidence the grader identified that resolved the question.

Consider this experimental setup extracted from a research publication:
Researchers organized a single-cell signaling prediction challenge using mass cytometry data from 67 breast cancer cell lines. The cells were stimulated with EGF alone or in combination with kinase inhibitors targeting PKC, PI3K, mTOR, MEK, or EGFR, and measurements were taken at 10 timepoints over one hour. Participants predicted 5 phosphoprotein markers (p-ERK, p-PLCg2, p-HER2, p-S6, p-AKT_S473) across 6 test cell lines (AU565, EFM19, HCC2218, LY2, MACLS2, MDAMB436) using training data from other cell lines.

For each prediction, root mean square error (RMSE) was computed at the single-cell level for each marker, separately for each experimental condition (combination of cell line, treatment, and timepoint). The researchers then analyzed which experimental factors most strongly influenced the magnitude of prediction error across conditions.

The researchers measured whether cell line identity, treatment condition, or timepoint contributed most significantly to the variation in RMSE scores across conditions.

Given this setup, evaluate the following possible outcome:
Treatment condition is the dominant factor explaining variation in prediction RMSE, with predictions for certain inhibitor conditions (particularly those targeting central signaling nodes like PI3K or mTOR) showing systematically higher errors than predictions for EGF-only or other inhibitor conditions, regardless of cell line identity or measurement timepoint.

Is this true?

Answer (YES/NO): NO